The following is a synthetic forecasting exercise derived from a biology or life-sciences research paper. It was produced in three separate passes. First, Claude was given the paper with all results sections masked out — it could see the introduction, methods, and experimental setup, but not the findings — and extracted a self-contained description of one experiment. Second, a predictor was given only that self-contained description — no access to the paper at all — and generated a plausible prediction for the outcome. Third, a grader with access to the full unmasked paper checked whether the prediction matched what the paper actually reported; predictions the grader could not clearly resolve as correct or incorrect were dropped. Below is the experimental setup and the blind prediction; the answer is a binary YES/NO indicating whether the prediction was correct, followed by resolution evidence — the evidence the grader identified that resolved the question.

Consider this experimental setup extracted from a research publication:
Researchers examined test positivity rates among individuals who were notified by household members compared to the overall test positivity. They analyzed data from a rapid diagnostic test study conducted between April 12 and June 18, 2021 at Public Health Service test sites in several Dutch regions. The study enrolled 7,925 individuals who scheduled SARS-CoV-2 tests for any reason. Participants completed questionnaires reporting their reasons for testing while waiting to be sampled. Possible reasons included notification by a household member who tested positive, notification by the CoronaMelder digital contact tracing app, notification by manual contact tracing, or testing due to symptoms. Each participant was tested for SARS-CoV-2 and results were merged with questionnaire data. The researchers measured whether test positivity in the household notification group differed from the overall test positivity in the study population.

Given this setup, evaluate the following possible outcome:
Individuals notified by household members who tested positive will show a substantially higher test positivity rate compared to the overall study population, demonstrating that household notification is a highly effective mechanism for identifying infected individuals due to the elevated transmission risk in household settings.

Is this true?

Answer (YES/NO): YES